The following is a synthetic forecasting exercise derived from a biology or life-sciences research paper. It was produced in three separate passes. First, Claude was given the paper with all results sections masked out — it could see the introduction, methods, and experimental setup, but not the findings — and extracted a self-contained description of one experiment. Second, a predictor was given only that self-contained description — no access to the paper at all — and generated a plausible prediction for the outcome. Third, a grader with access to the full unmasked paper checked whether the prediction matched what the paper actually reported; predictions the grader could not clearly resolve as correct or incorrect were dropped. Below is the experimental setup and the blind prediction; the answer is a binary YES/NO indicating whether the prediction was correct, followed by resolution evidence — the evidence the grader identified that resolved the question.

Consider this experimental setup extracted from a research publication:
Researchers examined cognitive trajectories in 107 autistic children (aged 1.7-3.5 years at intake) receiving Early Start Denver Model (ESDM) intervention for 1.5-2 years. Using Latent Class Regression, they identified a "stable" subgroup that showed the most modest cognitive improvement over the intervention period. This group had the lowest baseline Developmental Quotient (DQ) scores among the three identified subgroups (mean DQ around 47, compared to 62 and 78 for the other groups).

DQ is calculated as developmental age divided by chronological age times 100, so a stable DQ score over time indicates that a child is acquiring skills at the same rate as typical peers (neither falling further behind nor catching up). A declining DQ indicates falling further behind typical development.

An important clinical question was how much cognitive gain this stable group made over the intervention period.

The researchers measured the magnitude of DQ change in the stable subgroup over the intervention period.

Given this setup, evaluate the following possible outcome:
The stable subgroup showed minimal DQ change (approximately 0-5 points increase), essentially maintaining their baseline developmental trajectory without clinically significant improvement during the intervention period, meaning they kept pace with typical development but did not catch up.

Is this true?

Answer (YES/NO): YES